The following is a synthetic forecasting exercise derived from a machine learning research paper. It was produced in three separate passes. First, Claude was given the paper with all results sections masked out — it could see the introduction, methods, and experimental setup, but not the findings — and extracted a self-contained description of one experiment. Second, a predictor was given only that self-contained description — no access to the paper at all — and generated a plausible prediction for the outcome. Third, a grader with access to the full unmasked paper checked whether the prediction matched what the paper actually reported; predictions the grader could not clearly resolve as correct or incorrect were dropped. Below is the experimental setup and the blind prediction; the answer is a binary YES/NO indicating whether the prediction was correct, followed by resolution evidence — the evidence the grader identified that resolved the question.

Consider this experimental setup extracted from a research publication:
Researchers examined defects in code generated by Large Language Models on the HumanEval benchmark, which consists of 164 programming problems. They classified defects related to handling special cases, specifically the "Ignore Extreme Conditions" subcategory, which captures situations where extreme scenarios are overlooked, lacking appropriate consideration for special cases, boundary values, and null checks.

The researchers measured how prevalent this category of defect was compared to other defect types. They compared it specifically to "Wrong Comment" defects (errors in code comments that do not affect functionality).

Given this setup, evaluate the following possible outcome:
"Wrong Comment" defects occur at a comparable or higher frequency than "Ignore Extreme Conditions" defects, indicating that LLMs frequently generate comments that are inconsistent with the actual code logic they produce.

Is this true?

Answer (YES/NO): YES